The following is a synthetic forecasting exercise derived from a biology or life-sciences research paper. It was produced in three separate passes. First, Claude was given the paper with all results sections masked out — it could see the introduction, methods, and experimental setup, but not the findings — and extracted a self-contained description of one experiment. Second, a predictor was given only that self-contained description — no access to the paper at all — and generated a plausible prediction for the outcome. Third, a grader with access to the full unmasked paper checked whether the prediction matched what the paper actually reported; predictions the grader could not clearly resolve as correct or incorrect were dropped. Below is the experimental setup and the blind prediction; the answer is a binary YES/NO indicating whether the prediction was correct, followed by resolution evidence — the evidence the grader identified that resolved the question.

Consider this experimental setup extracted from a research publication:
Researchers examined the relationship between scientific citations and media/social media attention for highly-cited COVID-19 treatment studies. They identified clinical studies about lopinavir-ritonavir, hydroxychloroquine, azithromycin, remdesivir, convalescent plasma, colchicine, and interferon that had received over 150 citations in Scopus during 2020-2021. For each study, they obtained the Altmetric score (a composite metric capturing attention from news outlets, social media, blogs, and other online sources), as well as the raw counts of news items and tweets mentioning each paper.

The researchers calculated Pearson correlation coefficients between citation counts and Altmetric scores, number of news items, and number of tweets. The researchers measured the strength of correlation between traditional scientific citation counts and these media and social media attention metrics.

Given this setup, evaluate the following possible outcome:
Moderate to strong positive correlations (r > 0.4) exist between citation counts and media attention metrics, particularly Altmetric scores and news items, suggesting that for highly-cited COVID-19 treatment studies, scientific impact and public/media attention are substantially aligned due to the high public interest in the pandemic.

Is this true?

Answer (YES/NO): YES